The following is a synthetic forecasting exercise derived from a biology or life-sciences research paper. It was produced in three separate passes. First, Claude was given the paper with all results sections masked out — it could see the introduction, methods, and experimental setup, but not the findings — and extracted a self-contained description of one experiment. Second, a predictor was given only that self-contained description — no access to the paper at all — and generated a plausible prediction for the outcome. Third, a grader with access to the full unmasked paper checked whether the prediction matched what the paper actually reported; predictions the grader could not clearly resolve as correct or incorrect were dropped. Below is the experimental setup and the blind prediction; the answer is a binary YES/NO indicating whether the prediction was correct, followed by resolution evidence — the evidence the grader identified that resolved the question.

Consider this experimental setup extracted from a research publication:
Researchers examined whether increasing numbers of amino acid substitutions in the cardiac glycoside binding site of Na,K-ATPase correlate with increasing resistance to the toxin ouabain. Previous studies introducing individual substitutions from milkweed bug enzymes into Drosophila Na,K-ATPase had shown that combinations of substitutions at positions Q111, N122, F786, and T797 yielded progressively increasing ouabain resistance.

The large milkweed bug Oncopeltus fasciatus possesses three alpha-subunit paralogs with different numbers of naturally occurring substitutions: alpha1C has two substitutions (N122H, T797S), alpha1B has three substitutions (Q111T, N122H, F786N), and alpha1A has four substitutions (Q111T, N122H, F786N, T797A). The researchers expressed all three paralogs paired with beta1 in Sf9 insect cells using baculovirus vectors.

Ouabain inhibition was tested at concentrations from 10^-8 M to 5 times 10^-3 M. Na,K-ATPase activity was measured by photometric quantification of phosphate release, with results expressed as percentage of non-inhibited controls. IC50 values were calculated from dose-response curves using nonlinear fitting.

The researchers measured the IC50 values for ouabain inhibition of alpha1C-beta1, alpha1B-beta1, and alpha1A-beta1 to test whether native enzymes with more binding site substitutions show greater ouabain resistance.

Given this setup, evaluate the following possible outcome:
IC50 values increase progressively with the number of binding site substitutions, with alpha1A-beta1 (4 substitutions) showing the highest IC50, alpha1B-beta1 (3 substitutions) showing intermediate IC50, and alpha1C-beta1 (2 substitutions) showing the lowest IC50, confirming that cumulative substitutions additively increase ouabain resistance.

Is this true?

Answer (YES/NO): NO